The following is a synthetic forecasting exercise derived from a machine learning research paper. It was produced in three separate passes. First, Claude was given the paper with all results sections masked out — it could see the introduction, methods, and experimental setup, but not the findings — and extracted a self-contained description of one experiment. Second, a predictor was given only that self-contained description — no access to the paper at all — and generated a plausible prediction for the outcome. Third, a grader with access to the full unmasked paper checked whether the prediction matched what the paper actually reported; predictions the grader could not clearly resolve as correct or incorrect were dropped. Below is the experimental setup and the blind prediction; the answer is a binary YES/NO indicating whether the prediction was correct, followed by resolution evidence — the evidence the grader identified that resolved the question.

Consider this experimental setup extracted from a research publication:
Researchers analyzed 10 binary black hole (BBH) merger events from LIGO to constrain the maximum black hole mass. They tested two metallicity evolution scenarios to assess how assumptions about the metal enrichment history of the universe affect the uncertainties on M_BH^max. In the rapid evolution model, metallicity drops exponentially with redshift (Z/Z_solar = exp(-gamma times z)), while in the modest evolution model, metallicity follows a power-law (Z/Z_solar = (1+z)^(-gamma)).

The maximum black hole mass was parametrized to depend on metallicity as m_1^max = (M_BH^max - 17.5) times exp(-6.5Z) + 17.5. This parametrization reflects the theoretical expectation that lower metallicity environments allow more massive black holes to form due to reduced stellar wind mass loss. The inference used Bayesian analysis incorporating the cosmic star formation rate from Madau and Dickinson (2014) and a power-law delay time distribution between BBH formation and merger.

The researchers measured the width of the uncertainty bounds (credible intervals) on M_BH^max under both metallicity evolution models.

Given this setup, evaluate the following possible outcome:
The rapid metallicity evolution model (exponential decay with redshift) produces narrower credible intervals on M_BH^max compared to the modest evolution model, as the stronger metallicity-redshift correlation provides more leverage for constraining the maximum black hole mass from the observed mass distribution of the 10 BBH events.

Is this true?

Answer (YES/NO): YES